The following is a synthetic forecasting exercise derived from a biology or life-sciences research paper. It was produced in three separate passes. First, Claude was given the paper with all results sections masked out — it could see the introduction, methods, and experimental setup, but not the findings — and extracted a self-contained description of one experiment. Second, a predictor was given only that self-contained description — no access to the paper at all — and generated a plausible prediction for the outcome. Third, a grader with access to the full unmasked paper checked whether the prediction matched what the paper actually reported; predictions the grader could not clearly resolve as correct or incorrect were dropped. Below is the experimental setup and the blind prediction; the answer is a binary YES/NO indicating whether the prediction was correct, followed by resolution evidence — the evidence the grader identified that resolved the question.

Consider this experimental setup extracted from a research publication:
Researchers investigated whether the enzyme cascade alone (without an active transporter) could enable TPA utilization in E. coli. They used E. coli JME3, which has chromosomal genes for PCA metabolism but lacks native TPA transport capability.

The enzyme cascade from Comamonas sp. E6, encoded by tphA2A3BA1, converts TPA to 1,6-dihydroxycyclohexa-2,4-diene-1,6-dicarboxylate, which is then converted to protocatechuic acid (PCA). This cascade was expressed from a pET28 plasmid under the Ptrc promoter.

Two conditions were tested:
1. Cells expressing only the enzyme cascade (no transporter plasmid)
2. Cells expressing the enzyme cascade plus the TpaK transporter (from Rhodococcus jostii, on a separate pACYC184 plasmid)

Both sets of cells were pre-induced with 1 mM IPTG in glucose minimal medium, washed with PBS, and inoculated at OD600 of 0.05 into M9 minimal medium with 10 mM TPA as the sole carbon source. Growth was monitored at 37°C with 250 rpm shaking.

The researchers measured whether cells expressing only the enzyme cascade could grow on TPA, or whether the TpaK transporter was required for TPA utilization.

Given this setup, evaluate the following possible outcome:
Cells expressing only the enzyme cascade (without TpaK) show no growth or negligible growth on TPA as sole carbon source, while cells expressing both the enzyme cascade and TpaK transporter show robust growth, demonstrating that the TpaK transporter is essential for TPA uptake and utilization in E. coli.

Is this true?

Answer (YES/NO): YES